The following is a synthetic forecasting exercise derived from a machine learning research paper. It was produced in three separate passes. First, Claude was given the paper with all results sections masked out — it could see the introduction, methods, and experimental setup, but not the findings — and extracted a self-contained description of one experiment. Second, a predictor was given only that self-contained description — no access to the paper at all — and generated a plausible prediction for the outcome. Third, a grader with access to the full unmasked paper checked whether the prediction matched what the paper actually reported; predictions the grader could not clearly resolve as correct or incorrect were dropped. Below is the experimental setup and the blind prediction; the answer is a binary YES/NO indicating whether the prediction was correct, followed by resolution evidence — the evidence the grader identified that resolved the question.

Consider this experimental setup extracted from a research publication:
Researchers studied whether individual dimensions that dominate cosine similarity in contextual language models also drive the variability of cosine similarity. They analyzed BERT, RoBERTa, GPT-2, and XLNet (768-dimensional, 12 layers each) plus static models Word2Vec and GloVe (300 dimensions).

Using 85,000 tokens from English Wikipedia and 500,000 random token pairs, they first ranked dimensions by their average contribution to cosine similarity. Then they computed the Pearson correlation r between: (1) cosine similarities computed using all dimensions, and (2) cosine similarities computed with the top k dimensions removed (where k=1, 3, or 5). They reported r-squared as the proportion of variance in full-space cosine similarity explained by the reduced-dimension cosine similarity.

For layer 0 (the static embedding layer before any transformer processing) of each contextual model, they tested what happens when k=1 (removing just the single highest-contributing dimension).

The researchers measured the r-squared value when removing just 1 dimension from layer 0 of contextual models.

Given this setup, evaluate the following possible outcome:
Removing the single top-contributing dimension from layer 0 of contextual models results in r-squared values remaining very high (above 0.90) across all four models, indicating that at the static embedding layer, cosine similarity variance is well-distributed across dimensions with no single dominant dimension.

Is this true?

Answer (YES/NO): NO